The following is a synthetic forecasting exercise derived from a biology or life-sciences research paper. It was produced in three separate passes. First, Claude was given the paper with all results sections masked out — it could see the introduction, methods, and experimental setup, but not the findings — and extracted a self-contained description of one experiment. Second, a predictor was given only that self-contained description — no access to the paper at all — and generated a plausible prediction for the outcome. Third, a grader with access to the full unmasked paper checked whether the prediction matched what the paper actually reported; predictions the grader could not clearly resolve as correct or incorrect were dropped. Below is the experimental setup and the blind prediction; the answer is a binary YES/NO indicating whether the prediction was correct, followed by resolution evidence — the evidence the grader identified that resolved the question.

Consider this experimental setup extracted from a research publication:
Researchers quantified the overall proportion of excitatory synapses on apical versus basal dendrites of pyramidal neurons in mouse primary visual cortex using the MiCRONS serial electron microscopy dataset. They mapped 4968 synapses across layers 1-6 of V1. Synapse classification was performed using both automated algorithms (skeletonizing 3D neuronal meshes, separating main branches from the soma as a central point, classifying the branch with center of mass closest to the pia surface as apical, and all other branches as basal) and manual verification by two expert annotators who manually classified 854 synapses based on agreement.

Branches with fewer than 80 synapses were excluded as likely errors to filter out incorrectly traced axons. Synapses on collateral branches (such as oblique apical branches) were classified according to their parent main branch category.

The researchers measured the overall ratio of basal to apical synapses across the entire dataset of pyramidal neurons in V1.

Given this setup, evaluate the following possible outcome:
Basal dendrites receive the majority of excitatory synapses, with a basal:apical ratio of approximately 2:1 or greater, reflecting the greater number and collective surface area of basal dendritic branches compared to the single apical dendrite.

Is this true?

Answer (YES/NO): NO